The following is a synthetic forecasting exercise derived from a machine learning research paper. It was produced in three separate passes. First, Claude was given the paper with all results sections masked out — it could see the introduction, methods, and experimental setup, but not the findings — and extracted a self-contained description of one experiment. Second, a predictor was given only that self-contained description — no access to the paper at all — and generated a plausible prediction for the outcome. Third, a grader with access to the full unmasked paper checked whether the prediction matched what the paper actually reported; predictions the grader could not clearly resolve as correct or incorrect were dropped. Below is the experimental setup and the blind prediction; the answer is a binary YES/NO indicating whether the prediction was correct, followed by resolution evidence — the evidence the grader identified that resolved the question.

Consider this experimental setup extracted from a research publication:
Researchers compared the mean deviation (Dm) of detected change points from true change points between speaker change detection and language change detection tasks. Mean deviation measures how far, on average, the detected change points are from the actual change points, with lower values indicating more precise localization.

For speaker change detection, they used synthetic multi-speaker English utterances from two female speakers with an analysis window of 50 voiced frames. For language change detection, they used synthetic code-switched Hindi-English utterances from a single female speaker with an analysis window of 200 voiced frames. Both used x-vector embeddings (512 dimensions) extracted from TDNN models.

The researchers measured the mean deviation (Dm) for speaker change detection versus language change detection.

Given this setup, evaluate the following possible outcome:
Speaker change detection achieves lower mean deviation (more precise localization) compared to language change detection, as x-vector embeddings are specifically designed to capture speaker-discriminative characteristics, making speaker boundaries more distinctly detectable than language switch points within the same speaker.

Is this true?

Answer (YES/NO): YES